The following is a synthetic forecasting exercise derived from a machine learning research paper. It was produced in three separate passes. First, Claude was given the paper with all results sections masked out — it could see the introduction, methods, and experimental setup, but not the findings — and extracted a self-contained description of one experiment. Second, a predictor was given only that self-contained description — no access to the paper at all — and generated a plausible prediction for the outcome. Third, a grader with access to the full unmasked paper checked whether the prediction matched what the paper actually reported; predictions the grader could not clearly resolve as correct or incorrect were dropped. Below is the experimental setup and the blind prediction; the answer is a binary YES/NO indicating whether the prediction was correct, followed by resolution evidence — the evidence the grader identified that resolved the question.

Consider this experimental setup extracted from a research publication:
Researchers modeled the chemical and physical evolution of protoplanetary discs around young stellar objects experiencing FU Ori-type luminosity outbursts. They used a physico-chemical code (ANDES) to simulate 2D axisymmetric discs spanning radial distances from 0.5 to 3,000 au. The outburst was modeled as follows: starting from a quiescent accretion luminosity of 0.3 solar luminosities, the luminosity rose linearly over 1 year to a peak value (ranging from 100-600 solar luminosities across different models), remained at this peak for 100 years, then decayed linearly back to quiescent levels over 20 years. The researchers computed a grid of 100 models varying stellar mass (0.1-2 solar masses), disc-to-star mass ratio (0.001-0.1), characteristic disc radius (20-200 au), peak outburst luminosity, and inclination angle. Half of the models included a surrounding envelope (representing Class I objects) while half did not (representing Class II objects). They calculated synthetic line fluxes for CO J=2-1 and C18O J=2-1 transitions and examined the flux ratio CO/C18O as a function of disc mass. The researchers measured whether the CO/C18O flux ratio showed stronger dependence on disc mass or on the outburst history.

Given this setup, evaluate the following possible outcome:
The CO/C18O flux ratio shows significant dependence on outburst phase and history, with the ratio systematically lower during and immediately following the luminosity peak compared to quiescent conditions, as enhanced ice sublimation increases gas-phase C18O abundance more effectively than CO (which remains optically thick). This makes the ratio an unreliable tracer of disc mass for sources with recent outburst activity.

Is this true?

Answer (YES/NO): NO